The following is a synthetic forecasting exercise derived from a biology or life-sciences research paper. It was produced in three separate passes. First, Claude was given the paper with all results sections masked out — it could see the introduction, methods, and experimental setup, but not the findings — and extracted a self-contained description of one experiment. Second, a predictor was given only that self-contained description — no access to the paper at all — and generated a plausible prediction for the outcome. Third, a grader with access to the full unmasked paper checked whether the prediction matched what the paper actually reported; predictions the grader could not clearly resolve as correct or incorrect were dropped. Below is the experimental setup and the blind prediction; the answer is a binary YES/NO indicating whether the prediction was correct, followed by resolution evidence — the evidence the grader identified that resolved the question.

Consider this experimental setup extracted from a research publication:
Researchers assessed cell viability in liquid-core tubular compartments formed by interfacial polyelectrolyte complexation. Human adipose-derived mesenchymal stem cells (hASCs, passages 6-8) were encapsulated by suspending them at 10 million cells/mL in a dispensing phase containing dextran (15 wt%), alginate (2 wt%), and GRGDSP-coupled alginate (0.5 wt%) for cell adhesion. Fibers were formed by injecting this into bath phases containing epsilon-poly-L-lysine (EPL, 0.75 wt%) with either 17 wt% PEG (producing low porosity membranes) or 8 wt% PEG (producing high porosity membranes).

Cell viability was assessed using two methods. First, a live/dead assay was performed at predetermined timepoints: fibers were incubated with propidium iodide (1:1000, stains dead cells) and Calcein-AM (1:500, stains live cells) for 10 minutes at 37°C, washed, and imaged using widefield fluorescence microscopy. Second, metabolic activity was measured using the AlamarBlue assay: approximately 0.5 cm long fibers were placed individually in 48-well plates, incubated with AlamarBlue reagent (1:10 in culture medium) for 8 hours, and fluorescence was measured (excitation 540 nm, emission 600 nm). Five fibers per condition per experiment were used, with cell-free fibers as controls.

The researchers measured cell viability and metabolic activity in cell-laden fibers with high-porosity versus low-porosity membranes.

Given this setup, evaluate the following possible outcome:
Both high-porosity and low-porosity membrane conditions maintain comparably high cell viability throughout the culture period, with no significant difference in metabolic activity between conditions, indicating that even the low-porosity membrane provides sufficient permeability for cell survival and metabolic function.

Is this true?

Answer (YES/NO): YES